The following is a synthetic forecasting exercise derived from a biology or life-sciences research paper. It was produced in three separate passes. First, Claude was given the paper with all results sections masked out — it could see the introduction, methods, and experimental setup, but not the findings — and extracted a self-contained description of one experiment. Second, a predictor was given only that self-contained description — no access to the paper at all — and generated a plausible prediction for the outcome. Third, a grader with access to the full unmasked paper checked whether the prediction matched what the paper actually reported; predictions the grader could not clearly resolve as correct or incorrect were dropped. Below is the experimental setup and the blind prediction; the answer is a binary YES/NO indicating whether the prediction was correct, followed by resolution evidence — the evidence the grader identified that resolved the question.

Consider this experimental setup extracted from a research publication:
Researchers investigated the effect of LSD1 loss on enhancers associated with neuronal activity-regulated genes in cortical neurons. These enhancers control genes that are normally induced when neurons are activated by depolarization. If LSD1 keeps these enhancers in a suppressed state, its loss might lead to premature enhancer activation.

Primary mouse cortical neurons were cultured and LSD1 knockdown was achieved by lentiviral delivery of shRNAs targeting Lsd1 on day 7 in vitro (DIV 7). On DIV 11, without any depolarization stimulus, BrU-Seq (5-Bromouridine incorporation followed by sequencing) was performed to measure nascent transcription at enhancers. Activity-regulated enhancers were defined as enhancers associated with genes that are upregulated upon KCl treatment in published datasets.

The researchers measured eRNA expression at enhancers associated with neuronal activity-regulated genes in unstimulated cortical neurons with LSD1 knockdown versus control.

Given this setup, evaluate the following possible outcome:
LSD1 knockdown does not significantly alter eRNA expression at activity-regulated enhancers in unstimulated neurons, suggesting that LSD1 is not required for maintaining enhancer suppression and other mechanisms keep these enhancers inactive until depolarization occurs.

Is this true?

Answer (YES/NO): NO